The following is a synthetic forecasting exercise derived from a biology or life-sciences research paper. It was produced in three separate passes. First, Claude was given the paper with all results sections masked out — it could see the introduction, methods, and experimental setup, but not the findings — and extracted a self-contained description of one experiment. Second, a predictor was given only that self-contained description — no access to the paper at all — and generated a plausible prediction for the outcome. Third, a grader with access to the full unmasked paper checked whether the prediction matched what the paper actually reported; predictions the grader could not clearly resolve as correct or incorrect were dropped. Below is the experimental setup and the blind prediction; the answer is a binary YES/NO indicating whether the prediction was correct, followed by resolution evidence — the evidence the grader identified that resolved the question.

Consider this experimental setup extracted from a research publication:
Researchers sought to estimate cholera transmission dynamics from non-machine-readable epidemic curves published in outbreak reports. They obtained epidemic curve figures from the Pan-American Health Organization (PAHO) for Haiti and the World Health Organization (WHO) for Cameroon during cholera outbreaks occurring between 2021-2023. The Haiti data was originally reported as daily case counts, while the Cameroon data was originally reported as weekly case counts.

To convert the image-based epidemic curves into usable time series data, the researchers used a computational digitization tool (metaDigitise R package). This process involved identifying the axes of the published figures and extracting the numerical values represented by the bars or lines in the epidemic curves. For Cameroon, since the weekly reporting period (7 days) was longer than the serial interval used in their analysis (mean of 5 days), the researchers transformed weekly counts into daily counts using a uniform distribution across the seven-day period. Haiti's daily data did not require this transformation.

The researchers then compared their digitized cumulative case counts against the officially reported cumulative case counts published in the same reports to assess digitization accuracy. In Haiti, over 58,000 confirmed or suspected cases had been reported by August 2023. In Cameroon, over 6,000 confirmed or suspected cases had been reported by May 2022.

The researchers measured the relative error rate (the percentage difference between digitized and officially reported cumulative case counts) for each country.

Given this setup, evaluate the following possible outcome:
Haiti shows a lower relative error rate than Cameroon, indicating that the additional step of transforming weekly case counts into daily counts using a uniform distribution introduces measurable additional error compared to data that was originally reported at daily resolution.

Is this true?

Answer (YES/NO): NO